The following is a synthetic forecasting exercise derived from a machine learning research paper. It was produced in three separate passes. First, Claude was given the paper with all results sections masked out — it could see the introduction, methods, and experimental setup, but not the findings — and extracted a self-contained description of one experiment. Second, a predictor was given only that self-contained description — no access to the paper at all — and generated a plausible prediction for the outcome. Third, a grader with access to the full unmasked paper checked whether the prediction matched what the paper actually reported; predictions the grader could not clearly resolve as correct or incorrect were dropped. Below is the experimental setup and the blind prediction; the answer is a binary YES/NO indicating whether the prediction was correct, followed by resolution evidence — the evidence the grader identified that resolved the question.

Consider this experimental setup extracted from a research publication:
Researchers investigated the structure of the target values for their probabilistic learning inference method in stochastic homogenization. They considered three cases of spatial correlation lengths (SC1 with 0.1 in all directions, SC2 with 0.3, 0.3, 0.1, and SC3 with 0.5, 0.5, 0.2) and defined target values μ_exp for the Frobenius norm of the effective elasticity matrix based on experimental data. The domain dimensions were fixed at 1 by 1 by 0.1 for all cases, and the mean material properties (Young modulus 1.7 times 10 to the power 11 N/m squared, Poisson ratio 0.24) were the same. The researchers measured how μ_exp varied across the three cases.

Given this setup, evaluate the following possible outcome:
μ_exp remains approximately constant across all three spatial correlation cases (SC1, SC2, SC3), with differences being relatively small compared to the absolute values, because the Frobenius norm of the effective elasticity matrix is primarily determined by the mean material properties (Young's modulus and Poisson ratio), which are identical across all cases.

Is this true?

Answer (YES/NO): NO